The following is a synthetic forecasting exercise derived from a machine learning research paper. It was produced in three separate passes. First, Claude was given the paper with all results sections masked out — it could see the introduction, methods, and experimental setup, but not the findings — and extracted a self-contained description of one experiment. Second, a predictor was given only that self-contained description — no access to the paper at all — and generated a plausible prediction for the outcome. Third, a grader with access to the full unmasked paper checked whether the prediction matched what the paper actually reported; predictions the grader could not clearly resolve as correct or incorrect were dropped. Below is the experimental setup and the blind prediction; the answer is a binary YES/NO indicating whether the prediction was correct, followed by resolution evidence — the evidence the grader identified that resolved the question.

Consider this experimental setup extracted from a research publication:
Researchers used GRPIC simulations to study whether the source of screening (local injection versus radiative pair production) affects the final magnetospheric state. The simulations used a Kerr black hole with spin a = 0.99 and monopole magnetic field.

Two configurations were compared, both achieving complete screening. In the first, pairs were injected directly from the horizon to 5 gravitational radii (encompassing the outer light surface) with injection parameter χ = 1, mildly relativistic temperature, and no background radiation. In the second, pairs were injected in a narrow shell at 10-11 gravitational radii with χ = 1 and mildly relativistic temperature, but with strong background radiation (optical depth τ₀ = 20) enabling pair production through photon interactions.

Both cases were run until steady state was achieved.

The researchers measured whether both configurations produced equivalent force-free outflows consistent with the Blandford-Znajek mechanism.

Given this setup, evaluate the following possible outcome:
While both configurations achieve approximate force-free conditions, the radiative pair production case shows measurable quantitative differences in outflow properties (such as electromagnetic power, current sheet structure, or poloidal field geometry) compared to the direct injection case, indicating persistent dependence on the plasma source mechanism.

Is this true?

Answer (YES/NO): NO